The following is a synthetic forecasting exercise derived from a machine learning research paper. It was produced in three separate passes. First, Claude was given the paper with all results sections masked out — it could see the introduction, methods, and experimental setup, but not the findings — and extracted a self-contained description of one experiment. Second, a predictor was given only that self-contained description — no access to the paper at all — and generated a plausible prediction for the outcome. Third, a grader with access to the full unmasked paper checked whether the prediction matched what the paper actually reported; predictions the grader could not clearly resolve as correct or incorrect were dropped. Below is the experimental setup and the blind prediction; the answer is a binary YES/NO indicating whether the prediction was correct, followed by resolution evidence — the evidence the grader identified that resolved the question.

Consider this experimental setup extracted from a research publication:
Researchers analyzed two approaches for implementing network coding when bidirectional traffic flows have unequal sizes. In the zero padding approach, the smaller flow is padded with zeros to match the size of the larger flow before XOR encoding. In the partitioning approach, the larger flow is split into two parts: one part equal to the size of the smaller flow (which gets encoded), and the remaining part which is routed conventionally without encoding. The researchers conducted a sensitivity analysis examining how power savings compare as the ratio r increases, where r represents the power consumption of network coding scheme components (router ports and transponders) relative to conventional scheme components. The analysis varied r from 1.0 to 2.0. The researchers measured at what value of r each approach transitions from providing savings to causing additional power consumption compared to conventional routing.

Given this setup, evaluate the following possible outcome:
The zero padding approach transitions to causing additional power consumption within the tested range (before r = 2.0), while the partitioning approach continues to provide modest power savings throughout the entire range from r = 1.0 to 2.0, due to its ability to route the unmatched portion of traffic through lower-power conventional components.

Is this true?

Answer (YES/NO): YES